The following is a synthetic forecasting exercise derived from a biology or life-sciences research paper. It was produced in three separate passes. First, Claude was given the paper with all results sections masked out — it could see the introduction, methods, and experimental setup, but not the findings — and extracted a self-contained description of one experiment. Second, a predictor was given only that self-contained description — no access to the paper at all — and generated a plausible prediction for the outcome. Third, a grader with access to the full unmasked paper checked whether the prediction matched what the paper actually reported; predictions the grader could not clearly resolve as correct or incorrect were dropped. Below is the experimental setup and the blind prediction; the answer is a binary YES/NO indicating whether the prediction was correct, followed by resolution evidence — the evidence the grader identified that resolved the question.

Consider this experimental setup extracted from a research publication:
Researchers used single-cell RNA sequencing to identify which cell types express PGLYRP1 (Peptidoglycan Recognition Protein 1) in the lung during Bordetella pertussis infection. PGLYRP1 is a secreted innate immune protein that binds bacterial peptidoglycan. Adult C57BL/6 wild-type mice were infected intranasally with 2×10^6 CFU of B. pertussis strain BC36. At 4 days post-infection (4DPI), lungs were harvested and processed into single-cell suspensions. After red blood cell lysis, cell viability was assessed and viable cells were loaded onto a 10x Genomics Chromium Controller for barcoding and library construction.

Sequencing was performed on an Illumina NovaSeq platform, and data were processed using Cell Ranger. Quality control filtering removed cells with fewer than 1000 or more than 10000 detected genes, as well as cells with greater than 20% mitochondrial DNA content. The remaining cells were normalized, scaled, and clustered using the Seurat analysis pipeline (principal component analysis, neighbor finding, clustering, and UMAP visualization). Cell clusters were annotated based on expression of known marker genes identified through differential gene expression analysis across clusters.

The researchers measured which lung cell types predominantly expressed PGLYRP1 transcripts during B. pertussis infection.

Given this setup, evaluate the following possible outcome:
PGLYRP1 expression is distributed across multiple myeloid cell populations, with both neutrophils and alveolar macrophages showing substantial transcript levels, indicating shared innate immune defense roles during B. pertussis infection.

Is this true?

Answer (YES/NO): NO